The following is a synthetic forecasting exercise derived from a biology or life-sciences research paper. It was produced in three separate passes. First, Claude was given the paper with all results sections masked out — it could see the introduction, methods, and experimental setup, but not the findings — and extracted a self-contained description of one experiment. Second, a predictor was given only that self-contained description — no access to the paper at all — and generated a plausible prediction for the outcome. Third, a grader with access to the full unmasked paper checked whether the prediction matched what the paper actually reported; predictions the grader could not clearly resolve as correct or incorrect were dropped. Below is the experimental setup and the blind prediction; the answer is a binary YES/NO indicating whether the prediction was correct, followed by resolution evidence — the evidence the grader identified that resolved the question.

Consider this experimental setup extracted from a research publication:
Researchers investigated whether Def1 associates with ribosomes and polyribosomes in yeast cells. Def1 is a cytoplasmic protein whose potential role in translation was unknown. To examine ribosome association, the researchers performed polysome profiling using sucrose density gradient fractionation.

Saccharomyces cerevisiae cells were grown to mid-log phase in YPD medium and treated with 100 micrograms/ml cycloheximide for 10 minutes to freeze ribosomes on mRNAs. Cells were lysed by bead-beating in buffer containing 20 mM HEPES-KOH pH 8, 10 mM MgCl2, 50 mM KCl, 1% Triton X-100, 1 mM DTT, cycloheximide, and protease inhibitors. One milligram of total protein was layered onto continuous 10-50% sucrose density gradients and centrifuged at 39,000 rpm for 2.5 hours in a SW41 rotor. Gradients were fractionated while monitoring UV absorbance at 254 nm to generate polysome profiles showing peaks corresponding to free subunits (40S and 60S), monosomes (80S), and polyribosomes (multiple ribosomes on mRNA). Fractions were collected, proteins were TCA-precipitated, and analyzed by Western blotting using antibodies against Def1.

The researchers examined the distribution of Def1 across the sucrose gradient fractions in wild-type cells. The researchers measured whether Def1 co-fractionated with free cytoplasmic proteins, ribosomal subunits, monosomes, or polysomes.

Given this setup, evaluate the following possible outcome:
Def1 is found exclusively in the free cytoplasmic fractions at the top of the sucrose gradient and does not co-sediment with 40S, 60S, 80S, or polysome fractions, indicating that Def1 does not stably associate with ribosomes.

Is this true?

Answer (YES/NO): NO